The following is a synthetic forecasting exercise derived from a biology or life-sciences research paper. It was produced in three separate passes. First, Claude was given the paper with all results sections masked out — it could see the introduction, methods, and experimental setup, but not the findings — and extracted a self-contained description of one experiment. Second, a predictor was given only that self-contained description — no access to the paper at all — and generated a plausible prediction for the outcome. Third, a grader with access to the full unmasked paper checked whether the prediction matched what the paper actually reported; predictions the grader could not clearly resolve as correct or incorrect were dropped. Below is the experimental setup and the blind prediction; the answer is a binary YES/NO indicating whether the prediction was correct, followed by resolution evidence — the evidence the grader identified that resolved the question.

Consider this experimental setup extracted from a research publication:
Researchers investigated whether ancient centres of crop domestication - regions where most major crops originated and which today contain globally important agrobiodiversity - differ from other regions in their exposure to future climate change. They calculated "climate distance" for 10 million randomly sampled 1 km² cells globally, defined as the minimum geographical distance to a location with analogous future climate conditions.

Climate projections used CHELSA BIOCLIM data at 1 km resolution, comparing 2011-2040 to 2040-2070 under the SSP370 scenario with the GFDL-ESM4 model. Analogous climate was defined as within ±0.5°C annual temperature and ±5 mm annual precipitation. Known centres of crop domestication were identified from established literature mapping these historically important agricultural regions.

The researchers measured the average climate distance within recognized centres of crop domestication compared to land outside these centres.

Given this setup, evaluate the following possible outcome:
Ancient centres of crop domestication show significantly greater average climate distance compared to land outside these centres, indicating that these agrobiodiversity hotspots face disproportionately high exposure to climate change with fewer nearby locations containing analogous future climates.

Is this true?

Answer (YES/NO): NO